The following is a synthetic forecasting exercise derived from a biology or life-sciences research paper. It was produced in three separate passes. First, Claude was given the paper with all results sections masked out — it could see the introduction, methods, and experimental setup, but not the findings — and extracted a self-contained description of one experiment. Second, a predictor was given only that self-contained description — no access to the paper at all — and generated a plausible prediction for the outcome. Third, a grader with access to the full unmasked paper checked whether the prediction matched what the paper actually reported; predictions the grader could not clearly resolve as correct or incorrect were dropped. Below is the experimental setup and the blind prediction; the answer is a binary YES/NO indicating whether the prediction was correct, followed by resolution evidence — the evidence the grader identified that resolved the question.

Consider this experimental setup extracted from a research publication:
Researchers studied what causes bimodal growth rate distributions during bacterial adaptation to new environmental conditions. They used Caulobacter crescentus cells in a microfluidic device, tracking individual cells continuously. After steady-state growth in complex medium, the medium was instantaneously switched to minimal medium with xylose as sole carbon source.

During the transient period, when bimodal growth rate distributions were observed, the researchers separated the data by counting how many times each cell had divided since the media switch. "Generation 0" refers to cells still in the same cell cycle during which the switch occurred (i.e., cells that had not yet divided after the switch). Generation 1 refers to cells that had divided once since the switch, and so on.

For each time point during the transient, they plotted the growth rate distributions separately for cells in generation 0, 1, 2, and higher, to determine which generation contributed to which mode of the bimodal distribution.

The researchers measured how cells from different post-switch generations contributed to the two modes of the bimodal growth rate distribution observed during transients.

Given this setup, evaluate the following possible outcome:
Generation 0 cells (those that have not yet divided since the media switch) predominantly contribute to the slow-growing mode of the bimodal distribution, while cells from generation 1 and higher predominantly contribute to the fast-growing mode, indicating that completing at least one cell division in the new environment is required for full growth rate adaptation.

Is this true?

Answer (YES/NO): YES